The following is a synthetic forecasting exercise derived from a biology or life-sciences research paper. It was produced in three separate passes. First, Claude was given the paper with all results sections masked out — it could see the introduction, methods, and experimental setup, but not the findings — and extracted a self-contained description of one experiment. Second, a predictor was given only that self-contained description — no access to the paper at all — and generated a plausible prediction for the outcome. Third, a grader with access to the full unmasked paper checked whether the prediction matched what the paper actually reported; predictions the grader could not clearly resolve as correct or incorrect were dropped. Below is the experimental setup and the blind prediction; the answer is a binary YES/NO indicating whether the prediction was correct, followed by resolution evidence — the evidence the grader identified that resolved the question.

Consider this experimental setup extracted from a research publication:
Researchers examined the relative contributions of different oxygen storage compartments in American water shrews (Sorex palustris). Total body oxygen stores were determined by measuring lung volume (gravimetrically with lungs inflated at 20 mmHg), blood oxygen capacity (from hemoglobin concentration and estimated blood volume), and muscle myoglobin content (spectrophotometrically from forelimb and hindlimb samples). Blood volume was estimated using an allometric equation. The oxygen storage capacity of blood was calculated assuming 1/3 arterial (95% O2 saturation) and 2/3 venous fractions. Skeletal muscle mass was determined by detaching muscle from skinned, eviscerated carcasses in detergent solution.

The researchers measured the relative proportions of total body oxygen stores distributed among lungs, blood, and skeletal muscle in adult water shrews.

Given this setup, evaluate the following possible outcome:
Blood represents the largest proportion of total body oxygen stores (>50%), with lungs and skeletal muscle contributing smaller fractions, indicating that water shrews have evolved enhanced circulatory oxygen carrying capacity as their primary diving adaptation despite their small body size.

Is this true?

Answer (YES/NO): YES